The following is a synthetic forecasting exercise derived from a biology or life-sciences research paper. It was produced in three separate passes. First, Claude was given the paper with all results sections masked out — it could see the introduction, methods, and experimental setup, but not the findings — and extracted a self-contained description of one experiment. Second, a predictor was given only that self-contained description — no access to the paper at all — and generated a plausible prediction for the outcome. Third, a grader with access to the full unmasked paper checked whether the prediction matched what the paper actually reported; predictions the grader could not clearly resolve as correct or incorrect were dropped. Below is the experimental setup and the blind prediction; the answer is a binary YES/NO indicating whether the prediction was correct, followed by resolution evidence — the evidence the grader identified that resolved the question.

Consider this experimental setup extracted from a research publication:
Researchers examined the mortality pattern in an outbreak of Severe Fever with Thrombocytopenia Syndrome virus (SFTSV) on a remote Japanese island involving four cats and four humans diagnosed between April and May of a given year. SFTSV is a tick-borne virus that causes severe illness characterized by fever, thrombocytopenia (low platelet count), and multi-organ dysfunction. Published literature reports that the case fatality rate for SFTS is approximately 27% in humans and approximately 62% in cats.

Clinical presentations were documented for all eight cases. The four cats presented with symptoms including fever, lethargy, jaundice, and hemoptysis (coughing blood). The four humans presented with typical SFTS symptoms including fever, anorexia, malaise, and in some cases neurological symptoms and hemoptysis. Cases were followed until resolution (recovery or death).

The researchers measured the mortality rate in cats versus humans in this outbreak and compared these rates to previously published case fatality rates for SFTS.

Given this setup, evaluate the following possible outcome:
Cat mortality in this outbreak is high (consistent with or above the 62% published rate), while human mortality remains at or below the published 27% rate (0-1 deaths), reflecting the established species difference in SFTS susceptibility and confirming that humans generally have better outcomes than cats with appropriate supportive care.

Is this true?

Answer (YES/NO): YES